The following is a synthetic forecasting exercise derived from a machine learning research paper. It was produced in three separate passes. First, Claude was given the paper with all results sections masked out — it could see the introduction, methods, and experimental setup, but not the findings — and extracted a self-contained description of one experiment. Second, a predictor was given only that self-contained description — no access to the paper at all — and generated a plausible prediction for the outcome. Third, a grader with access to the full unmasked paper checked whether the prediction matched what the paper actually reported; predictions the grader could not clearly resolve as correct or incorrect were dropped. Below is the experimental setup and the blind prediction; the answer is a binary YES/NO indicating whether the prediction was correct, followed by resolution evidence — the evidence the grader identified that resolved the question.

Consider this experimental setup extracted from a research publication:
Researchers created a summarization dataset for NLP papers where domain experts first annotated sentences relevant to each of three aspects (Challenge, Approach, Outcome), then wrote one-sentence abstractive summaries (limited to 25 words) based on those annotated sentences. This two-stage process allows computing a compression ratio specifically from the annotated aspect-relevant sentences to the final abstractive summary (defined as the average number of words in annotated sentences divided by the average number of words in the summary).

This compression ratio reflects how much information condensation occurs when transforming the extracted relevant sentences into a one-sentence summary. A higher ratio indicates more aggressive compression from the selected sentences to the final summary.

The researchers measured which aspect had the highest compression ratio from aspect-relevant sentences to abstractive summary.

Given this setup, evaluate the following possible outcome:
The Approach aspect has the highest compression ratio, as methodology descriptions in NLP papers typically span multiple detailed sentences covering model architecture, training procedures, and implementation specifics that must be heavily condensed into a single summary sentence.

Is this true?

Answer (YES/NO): YES